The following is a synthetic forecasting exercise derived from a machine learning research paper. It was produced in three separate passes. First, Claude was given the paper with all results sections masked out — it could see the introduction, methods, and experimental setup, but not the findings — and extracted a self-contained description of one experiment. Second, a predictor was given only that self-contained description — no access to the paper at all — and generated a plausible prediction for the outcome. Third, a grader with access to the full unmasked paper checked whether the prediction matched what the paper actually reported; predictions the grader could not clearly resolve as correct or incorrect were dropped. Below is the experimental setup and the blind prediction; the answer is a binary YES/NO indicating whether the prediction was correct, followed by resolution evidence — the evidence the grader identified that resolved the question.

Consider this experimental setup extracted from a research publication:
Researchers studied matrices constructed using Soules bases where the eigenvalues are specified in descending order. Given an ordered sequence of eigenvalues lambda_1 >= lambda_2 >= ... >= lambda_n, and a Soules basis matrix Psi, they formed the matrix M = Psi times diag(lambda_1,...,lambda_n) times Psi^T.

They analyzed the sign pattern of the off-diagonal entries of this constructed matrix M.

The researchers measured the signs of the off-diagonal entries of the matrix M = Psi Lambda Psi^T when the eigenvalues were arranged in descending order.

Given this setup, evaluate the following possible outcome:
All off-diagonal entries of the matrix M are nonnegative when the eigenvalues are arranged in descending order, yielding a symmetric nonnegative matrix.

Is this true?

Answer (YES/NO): NO